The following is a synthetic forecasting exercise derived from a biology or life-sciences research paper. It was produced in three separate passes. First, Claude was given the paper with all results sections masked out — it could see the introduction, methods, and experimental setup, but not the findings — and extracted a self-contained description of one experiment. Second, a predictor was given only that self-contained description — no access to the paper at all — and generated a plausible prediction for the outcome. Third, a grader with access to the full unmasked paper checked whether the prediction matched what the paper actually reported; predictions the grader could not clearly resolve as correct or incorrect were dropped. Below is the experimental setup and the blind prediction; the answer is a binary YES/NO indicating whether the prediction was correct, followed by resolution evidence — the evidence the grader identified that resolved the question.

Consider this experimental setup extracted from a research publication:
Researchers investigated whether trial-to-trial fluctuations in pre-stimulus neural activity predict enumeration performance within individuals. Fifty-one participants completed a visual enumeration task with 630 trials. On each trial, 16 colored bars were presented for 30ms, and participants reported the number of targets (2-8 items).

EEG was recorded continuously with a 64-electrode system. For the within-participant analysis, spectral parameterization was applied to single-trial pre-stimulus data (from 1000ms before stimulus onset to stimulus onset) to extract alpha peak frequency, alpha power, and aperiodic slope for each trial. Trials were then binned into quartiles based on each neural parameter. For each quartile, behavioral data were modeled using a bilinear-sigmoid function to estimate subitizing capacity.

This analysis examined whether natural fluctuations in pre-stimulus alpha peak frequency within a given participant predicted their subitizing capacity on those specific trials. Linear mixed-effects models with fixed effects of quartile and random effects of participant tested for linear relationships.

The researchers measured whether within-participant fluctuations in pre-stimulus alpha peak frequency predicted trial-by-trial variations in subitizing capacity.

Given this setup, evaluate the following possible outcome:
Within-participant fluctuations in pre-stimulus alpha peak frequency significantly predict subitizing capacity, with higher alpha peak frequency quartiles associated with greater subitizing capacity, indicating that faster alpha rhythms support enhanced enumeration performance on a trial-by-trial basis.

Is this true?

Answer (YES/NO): NO